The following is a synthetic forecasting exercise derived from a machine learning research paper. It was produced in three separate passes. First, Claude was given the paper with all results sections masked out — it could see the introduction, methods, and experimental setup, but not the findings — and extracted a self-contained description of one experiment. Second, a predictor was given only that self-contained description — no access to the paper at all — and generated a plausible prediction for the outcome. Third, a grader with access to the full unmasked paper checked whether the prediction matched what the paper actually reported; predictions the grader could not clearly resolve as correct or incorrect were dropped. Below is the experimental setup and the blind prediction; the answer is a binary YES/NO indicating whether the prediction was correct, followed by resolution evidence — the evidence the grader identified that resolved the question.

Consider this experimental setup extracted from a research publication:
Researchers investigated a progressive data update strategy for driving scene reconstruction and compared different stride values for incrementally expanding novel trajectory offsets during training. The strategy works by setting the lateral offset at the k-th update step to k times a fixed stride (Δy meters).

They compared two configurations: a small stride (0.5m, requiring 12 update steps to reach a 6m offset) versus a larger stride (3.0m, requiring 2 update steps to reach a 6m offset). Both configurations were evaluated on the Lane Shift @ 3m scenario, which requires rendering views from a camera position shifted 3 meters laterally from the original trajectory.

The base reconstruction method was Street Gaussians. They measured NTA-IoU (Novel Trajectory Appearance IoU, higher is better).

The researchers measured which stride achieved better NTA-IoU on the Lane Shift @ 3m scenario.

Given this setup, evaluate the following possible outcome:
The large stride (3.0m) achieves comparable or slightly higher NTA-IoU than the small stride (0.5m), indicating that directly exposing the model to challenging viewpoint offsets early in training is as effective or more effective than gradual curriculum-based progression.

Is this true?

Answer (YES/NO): NO